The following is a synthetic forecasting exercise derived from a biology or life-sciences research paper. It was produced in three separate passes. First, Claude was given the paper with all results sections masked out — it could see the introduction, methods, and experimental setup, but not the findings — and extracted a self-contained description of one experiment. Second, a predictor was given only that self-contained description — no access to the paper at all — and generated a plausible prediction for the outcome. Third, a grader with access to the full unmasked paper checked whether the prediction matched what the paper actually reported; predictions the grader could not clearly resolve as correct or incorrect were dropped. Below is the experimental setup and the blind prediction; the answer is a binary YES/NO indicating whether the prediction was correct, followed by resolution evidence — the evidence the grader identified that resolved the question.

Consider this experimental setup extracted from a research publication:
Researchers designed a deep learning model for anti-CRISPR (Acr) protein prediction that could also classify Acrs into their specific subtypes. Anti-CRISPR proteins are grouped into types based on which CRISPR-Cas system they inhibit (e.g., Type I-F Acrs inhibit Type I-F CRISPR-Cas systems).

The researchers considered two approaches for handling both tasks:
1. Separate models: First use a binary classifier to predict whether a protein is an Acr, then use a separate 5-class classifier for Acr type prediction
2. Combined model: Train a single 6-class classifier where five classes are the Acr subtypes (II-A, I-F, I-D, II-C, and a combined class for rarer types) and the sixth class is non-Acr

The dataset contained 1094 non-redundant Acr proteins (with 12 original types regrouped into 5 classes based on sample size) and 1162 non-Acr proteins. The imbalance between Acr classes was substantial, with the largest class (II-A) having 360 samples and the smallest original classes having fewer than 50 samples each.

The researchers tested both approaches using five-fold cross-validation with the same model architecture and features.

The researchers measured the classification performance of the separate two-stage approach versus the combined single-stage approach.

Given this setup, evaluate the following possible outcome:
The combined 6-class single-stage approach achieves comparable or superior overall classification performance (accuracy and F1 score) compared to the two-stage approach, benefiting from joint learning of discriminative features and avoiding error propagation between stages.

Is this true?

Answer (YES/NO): NO